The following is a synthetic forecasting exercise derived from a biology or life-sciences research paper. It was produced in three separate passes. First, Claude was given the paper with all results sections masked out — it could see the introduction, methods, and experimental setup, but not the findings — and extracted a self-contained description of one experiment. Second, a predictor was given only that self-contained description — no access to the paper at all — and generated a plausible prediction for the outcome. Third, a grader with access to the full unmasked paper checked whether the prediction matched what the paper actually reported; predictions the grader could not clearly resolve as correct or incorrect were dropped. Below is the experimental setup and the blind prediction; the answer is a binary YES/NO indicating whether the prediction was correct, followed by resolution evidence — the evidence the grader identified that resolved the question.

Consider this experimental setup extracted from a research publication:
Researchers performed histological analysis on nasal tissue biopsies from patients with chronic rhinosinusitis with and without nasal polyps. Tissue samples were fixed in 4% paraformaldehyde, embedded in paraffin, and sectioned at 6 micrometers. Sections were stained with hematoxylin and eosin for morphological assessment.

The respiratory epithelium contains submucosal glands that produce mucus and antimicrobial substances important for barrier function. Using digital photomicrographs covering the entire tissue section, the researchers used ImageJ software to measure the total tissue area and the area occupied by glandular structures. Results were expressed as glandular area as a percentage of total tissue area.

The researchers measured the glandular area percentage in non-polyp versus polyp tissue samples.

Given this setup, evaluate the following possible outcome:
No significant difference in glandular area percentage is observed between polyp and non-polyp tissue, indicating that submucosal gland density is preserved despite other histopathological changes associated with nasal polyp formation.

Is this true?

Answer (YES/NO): NO